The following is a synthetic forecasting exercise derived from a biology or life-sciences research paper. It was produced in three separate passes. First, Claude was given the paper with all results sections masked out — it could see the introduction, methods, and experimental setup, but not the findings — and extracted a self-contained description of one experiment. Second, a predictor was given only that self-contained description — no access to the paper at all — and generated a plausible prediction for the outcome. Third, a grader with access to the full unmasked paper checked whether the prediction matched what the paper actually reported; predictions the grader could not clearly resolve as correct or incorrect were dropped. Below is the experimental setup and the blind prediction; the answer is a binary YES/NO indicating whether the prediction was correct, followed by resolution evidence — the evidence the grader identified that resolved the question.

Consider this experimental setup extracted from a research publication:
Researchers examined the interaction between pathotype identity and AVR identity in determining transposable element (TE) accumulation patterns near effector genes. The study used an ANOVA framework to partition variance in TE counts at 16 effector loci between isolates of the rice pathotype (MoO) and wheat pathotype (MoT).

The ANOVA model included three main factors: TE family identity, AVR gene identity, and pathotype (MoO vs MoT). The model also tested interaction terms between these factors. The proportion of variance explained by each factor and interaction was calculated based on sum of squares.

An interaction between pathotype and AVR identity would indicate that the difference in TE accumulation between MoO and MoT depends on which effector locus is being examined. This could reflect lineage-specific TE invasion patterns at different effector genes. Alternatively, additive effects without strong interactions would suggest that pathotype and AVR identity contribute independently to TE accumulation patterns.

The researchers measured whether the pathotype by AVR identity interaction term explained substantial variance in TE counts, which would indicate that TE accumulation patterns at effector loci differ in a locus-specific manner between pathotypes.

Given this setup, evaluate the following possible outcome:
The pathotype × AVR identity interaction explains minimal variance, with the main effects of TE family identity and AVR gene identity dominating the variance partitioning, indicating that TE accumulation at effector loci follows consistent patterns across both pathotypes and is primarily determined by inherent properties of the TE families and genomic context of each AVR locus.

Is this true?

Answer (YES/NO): NO